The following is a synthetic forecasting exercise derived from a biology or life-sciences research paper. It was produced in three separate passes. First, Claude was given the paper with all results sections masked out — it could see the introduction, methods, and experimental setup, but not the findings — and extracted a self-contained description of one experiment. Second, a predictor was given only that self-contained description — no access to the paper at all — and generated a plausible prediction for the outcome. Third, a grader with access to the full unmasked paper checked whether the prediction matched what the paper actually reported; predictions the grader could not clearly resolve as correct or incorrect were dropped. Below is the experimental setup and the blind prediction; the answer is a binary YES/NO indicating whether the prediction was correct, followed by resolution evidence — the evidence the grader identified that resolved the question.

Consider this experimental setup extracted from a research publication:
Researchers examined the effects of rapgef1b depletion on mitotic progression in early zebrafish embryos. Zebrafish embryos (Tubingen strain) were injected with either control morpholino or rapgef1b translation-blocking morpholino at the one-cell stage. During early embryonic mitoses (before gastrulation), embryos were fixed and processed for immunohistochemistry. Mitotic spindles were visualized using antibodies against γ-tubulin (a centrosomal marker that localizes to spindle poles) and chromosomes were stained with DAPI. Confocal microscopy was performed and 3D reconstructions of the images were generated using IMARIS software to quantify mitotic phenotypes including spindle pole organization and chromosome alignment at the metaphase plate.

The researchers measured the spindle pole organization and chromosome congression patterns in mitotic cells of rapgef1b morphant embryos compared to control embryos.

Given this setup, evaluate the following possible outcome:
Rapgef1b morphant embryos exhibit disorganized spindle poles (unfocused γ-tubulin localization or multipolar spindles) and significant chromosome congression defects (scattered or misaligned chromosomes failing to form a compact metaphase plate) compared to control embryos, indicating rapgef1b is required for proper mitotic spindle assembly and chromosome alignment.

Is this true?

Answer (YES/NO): YES